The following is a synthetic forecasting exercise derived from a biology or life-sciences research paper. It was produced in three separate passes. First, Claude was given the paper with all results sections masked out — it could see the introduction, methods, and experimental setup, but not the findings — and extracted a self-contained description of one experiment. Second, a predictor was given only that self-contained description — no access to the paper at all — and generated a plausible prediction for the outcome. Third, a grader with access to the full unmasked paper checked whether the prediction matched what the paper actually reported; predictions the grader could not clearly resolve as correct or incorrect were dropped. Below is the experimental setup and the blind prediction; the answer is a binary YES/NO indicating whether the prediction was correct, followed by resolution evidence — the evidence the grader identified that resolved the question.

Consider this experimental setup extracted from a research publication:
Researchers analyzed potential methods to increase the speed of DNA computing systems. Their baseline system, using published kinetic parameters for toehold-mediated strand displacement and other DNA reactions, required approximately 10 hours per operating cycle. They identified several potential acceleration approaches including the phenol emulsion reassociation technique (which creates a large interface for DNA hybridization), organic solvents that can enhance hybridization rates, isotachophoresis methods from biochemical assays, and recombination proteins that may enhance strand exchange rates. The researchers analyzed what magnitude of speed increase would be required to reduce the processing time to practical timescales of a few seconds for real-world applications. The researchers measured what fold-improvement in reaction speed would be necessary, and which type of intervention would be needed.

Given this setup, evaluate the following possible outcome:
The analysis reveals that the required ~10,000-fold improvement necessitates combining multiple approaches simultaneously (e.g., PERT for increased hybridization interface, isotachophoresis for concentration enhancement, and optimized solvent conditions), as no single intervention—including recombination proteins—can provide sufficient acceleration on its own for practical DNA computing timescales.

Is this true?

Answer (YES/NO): NO